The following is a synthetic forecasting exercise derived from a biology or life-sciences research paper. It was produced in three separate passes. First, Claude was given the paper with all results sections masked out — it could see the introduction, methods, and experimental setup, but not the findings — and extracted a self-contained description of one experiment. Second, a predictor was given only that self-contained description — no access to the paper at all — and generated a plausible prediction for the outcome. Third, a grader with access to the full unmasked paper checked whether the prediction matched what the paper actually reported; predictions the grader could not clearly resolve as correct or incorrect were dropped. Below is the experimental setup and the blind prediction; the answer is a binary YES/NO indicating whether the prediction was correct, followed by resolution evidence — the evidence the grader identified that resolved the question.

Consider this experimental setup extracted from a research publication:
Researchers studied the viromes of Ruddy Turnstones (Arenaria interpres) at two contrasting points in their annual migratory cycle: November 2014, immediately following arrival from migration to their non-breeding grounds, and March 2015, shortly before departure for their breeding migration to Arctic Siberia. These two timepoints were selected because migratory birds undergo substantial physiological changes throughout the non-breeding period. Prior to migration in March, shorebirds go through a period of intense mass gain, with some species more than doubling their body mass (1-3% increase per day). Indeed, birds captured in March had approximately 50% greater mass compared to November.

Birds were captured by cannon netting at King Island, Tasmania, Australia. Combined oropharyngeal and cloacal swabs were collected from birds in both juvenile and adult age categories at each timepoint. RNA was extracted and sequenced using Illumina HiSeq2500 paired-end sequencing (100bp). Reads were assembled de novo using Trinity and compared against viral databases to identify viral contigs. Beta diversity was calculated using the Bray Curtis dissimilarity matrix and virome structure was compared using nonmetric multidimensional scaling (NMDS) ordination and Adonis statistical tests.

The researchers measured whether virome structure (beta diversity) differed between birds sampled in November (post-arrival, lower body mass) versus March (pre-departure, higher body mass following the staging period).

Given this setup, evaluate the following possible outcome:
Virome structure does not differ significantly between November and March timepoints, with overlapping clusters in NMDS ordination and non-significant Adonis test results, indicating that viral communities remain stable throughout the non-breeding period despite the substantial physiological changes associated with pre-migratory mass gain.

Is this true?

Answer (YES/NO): YES